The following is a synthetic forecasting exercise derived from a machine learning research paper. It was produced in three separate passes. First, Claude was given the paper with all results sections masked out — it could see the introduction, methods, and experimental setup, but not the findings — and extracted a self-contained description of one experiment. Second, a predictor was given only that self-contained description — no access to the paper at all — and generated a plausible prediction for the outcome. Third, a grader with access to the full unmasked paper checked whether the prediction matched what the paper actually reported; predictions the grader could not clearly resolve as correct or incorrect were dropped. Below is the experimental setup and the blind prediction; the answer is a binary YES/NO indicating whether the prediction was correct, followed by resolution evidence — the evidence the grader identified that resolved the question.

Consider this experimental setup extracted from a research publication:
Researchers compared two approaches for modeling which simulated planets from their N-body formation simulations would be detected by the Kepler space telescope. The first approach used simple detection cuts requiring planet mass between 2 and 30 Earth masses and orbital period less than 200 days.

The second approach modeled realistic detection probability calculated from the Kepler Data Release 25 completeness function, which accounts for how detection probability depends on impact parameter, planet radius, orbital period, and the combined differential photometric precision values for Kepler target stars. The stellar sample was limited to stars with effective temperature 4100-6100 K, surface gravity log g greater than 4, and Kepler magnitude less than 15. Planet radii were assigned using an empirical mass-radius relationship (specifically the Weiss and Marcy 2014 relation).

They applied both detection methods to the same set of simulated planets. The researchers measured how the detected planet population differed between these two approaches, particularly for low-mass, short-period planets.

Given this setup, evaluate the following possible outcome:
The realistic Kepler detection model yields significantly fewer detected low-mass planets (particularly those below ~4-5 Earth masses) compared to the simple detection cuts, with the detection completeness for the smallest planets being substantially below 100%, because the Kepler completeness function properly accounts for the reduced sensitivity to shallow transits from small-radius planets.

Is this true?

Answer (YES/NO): NO